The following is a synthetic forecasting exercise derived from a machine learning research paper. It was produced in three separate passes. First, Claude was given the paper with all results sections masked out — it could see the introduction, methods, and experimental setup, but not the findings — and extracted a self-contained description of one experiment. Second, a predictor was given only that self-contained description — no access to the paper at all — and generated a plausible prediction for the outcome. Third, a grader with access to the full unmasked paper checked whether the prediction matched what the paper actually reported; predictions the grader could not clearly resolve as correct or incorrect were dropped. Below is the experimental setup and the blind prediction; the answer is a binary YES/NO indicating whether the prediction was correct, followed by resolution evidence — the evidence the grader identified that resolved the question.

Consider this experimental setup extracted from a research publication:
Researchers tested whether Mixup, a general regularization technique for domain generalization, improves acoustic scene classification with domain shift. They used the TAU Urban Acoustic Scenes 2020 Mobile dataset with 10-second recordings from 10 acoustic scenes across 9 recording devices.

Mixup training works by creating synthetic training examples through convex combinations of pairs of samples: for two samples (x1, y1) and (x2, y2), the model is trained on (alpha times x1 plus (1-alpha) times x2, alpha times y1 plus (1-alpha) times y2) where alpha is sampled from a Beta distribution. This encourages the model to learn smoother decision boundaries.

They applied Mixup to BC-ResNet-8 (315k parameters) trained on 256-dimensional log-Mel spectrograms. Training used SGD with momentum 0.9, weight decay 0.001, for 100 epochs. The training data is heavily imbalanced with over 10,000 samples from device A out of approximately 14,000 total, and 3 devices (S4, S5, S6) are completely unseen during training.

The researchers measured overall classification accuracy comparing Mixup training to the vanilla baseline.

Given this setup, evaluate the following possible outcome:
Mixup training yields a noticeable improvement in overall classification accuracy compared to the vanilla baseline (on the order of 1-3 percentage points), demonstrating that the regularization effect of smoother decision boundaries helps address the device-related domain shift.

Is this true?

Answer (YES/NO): NO